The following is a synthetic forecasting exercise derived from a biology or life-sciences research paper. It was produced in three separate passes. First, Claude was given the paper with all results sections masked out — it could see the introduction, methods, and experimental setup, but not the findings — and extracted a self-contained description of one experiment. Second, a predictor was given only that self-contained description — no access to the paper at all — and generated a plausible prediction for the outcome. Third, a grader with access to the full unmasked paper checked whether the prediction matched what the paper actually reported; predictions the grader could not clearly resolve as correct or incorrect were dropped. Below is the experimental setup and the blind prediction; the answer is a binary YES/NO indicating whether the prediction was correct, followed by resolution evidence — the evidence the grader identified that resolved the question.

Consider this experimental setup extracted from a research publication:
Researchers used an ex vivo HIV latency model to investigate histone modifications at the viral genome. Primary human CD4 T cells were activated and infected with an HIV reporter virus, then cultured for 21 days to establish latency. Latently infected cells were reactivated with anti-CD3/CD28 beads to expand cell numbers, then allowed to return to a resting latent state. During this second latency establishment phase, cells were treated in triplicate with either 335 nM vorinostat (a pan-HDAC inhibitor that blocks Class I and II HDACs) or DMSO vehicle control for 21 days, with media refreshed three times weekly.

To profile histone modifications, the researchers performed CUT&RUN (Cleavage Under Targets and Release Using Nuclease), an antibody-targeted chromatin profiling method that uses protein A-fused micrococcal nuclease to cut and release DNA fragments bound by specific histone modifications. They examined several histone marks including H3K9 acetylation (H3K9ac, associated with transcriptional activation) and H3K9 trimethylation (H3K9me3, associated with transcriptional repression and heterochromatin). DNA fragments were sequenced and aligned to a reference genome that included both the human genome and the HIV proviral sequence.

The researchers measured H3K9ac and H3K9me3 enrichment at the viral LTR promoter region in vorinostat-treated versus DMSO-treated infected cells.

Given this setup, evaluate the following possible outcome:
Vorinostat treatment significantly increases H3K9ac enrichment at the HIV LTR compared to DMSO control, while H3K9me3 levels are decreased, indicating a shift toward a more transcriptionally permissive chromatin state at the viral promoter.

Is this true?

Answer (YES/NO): YES